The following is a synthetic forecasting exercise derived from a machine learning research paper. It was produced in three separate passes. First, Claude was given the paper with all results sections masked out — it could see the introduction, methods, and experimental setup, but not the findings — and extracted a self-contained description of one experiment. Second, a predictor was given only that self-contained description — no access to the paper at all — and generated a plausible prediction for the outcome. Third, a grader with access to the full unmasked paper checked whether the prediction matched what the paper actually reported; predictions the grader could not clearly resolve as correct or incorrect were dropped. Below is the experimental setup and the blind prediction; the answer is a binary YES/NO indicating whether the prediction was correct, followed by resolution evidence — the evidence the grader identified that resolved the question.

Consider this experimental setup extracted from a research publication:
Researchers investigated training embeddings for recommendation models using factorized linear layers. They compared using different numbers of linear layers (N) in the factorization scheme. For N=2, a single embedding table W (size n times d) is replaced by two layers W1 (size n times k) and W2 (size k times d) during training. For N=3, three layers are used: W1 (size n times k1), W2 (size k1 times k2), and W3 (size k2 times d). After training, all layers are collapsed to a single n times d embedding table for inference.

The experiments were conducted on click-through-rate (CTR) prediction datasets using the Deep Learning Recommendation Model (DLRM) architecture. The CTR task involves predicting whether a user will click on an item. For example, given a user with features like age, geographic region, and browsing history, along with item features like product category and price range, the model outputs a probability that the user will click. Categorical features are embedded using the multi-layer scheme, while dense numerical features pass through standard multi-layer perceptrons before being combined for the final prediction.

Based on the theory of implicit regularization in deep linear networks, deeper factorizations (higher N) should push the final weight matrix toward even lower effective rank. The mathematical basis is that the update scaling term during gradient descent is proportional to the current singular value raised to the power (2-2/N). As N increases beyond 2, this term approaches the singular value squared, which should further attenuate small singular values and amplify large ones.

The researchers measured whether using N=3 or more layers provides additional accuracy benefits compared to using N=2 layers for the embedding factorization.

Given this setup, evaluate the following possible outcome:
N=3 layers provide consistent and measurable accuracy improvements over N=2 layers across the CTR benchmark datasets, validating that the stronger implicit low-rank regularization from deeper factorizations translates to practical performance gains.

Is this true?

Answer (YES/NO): NO